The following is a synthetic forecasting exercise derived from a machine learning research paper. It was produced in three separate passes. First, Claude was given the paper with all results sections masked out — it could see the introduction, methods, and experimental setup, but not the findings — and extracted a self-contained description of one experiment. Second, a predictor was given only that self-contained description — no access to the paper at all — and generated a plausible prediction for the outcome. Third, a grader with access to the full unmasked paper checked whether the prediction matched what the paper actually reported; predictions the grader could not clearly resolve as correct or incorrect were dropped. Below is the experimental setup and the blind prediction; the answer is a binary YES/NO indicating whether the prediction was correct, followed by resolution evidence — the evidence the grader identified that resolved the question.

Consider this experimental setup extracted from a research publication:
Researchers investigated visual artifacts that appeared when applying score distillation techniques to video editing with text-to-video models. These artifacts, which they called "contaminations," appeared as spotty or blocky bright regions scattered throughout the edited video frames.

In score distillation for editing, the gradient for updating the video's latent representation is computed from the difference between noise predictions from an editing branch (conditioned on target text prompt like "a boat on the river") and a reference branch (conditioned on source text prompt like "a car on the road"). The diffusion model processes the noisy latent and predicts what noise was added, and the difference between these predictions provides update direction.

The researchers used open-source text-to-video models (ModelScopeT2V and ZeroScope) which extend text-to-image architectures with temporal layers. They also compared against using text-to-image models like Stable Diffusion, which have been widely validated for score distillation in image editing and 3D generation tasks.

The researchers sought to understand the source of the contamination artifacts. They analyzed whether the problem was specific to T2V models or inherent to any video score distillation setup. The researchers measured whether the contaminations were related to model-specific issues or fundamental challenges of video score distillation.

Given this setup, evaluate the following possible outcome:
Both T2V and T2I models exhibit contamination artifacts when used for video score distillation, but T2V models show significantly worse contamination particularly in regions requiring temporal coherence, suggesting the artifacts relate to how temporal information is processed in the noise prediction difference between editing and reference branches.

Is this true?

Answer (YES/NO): NO